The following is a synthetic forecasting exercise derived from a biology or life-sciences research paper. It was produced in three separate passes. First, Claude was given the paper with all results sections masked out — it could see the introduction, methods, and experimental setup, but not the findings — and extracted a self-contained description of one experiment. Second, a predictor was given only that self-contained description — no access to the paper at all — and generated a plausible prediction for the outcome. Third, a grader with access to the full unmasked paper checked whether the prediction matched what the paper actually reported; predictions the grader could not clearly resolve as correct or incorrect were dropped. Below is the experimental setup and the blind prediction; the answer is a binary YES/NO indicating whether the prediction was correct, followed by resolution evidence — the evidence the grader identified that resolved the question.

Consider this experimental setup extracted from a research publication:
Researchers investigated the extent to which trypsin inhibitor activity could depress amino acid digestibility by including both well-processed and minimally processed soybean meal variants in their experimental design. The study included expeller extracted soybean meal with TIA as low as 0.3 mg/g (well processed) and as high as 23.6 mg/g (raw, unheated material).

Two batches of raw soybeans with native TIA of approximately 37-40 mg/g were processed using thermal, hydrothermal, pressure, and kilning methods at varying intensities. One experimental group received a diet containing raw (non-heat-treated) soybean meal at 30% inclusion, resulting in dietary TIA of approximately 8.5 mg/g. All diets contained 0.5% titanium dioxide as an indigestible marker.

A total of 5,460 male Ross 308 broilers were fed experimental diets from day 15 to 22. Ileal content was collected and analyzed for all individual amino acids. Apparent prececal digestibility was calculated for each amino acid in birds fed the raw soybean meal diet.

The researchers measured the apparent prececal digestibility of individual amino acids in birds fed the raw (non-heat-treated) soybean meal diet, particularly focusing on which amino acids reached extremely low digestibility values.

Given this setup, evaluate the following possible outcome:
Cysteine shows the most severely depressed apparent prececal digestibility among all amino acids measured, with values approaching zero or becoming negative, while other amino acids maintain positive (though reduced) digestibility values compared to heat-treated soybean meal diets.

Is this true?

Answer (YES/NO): YES